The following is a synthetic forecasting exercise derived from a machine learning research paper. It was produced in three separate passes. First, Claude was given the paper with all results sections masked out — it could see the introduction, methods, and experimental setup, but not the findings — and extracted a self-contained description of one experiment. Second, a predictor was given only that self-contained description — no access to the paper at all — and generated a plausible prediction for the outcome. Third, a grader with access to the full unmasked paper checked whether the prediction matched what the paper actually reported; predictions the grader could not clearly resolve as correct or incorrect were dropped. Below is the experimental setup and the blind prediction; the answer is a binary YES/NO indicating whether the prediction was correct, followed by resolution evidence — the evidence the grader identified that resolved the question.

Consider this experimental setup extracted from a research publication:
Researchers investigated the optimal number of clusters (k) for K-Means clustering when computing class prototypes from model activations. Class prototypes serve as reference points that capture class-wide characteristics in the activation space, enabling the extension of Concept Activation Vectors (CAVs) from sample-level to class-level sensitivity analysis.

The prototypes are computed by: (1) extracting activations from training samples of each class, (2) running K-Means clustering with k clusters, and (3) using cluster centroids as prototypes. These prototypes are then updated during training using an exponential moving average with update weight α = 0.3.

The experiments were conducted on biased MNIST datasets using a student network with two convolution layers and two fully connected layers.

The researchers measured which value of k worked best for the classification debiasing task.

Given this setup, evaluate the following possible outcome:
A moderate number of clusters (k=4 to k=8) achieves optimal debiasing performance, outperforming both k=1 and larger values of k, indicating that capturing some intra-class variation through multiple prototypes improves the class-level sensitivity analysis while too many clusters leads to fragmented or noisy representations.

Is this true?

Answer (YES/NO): YES